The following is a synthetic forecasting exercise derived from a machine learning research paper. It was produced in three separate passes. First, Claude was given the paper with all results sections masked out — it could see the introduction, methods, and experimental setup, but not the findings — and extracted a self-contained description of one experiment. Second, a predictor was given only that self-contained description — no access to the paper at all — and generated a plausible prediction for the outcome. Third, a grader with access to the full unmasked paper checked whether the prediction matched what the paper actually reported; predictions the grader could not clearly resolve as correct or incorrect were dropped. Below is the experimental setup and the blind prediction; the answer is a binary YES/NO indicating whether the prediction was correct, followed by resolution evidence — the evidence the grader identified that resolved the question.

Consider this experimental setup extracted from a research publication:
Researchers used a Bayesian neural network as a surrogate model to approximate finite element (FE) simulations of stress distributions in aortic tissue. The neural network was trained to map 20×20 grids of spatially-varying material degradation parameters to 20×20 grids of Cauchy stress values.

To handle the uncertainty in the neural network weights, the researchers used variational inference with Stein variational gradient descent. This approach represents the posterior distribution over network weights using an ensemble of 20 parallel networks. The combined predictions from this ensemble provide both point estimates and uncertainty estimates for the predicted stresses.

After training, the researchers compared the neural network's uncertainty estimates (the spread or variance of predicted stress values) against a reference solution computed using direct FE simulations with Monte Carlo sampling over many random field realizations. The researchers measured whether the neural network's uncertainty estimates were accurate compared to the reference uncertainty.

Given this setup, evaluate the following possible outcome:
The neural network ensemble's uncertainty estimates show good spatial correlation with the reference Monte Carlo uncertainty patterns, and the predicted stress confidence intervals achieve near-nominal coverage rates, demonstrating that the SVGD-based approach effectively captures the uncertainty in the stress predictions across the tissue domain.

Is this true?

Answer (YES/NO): NO